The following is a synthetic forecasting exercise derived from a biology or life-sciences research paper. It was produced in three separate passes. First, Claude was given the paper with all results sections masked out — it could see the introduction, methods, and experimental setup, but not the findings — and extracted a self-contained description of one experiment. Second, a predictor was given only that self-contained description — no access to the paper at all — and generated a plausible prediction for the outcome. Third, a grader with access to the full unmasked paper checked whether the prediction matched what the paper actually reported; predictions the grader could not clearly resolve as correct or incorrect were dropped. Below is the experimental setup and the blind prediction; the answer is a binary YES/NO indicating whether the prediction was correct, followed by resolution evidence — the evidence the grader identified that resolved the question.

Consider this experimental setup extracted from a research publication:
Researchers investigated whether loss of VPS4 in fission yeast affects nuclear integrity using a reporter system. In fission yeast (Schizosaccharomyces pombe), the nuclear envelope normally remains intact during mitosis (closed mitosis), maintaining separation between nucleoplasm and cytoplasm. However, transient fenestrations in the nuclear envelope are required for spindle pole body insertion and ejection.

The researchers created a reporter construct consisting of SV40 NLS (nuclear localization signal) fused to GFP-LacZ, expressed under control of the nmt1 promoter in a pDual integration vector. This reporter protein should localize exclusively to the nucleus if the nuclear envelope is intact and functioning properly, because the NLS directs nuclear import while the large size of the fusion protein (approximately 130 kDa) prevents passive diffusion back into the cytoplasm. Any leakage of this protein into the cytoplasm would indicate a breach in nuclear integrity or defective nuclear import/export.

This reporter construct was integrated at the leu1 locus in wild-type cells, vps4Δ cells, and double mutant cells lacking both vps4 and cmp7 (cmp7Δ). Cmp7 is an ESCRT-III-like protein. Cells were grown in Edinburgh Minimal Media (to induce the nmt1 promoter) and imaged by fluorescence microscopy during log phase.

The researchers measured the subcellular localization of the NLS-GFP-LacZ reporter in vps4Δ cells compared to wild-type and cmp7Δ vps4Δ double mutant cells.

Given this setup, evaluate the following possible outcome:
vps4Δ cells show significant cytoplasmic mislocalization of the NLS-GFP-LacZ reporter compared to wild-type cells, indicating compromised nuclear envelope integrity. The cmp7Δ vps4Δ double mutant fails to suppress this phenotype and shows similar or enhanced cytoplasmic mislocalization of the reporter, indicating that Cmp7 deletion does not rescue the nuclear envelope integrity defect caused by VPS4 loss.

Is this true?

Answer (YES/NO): NO